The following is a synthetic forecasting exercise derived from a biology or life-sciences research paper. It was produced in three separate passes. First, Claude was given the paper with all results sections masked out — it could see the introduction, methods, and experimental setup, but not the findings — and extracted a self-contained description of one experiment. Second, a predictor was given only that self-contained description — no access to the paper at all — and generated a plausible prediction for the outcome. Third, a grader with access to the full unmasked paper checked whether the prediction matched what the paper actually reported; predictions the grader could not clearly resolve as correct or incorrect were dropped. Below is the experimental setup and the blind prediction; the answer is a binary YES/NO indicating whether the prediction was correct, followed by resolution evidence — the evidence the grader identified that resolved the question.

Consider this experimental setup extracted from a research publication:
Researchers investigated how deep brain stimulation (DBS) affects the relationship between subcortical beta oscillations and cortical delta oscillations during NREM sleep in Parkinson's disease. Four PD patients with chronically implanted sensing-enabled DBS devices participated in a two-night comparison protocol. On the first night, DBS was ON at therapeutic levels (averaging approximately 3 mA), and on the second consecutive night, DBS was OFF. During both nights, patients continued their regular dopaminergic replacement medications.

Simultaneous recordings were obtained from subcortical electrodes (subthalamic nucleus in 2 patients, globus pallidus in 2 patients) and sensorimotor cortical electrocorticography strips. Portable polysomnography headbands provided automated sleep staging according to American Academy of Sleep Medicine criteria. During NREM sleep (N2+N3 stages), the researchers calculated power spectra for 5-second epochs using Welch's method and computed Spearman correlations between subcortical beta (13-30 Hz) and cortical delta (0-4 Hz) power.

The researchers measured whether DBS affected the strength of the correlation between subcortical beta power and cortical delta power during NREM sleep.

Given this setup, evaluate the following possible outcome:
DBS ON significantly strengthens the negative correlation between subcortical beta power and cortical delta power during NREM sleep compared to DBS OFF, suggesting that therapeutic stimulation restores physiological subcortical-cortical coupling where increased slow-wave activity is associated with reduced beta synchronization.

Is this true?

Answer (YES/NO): NO